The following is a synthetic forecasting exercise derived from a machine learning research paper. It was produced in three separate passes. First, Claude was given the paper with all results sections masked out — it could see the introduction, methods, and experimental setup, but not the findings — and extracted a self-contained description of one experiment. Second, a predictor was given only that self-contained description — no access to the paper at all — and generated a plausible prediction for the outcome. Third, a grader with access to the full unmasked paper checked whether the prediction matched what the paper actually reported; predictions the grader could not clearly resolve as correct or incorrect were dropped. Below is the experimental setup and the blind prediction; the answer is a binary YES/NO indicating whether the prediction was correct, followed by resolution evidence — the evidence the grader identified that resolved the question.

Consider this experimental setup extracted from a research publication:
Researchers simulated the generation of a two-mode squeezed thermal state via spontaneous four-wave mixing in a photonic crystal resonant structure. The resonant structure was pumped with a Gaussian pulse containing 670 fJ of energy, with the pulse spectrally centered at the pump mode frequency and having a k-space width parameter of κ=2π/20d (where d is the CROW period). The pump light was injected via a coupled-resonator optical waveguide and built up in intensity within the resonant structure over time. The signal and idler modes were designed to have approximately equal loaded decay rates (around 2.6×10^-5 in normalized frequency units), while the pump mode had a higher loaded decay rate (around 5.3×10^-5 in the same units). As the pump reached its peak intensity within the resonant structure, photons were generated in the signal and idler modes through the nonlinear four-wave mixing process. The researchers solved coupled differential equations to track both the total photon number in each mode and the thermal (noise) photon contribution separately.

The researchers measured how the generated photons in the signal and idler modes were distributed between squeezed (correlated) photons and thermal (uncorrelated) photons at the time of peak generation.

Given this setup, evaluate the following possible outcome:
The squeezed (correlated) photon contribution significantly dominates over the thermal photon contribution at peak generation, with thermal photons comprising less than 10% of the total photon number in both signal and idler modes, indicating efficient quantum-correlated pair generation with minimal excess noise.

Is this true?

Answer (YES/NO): YES